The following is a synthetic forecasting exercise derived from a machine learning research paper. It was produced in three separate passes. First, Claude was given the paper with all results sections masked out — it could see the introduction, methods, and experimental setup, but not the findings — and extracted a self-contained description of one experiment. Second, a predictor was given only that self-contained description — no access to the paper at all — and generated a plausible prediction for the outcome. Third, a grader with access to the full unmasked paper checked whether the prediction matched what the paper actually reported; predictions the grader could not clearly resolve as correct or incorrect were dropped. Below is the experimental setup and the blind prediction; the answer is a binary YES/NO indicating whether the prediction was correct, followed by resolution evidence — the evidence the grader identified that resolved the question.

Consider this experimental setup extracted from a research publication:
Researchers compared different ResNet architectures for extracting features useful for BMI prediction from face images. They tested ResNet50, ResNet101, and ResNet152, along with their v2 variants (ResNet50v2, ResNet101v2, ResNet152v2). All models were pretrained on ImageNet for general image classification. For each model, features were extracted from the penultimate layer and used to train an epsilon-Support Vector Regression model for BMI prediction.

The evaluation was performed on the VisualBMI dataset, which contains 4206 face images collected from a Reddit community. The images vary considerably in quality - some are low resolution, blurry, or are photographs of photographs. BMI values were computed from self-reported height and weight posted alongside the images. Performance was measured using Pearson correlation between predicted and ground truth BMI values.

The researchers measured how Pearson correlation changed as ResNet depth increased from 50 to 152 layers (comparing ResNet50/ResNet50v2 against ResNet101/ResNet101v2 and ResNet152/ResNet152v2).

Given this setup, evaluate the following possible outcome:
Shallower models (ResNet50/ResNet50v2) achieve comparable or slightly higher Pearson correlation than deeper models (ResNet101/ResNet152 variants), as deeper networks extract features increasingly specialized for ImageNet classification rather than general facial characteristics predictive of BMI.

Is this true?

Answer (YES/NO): NO